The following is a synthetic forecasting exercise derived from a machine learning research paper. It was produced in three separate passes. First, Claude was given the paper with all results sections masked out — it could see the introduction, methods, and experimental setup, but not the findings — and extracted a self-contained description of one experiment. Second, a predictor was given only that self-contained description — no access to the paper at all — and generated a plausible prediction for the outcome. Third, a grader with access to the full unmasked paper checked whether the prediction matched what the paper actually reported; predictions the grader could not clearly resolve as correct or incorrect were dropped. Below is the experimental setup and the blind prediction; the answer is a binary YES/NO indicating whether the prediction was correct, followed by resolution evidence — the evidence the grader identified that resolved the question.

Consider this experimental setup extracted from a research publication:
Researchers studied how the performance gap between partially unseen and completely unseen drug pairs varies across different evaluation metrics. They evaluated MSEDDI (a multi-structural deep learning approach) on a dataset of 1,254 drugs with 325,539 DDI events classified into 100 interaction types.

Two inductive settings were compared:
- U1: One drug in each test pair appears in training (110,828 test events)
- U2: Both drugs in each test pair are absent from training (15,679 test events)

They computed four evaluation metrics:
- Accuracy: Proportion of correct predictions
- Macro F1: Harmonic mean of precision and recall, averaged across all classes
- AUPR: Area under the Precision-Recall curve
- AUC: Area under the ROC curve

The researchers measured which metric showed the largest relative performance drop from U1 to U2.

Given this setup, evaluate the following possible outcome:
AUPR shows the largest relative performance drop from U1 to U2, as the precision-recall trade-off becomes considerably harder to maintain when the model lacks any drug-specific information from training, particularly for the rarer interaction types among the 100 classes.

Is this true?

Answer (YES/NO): NO